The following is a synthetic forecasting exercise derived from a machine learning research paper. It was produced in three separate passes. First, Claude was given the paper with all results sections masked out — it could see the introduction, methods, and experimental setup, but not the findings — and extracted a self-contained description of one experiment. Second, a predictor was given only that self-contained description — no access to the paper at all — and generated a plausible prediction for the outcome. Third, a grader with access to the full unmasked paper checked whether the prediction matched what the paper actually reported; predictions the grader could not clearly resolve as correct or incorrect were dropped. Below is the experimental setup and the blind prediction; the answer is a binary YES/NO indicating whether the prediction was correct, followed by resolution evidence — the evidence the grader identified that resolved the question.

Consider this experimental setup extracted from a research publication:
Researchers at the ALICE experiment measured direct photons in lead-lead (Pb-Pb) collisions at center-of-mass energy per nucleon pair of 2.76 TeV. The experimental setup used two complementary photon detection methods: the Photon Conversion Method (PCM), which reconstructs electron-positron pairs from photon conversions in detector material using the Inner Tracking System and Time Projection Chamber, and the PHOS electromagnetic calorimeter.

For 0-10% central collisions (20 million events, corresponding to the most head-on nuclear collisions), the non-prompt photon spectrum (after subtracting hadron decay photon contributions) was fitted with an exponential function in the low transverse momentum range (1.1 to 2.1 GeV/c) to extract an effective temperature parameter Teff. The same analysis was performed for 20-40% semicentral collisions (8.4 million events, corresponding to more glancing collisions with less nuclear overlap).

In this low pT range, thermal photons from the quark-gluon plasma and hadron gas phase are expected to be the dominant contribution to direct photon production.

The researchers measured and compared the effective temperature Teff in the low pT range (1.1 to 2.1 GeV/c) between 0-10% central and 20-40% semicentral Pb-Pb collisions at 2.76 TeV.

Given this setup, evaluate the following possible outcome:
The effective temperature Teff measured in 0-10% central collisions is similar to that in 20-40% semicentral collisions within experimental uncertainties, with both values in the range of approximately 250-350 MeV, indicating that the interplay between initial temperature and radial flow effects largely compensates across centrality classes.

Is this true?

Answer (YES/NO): YES